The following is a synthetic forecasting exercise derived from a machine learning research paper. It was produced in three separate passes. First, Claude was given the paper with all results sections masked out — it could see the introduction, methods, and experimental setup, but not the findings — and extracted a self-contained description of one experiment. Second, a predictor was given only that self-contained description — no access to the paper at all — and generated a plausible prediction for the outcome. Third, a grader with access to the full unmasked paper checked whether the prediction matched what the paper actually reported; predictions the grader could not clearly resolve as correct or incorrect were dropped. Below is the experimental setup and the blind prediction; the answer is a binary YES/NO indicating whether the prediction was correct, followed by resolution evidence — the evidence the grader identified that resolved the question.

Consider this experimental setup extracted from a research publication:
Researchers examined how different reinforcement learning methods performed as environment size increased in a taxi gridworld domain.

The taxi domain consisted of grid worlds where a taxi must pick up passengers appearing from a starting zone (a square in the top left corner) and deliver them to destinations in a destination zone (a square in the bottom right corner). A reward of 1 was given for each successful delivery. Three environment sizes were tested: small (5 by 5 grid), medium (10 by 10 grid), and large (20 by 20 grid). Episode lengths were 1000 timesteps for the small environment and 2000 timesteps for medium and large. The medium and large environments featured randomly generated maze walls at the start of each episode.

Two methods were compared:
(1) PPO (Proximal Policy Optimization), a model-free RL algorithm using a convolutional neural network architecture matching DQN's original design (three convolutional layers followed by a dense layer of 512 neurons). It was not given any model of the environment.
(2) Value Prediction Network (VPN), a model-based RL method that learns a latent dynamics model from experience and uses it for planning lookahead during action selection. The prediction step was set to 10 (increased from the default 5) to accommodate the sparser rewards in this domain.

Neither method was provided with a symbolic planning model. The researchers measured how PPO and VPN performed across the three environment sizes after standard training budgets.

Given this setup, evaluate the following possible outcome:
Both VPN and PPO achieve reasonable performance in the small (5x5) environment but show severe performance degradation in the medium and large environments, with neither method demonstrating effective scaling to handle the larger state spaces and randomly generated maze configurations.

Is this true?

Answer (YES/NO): NO